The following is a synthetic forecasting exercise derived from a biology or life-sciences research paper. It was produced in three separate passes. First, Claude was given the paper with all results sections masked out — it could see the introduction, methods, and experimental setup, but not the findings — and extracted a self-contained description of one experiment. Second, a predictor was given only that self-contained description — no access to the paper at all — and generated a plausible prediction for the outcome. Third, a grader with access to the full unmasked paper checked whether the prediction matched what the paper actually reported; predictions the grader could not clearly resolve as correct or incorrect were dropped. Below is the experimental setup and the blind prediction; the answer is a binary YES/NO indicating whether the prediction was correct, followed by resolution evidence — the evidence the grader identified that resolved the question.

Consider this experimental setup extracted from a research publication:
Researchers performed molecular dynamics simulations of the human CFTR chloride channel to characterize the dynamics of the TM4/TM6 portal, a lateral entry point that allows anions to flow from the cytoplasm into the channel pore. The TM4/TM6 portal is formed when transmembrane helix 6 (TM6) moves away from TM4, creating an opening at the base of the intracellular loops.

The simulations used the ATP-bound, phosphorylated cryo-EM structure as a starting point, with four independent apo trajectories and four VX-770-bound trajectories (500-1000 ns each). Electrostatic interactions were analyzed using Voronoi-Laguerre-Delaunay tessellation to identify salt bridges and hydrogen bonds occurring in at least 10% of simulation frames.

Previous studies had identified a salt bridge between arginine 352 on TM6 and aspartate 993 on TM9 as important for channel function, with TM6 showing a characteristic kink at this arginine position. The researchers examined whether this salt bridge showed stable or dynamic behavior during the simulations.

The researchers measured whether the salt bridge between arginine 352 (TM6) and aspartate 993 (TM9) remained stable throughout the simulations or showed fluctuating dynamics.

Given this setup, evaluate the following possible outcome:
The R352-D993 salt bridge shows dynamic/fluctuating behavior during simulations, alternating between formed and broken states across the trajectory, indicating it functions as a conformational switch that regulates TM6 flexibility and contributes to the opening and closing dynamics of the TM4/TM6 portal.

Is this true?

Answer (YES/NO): NO